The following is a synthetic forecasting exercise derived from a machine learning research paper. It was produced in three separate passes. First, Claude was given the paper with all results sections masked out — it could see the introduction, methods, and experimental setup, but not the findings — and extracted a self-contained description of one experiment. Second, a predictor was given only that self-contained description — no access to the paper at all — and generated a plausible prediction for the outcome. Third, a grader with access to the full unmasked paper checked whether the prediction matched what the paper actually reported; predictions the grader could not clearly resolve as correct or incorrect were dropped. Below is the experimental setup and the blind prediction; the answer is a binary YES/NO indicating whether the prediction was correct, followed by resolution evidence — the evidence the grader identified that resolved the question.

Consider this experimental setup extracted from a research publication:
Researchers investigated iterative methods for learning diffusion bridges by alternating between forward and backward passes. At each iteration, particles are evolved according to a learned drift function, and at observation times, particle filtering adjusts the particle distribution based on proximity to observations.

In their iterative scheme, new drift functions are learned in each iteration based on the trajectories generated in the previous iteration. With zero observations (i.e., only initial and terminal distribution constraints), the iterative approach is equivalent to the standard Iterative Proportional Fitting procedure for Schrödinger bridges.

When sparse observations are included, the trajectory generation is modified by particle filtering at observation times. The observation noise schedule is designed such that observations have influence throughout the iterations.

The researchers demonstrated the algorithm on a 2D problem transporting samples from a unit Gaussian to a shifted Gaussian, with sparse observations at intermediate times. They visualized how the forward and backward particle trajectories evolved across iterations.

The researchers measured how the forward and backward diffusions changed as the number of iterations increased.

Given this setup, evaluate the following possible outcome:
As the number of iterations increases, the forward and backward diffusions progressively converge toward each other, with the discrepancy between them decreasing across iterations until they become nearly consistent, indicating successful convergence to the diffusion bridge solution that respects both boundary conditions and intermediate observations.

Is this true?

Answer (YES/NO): YES